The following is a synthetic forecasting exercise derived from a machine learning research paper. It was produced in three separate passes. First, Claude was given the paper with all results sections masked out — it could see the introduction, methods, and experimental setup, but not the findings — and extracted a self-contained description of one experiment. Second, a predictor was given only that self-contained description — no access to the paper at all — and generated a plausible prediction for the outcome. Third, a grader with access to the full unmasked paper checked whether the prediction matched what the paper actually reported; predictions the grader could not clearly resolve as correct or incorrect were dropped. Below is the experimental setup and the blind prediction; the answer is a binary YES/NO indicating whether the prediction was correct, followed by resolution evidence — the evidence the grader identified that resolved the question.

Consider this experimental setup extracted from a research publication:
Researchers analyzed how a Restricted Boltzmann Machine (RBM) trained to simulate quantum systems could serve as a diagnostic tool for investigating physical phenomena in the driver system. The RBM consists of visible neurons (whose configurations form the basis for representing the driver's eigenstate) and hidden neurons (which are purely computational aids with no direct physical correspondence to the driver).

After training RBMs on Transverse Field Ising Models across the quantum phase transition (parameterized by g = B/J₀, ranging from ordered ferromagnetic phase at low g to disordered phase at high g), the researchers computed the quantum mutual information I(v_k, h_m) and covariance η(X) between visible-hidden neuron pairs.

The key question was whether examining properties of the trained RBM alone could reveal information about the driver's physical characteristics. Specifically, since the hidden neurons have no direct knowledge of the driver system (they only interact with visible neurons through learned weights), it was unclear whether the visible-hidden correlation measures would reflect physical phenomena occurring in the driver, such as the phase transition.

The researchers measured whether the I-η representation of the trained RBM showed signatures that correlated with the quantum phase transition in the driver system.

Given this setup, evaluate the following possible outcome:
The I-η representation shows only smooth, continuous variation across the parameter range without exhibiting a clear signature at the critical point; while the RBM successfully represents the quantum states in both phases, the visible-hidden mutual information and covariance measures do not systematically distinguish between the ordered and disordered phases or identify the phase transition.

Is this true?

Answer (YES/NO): NO